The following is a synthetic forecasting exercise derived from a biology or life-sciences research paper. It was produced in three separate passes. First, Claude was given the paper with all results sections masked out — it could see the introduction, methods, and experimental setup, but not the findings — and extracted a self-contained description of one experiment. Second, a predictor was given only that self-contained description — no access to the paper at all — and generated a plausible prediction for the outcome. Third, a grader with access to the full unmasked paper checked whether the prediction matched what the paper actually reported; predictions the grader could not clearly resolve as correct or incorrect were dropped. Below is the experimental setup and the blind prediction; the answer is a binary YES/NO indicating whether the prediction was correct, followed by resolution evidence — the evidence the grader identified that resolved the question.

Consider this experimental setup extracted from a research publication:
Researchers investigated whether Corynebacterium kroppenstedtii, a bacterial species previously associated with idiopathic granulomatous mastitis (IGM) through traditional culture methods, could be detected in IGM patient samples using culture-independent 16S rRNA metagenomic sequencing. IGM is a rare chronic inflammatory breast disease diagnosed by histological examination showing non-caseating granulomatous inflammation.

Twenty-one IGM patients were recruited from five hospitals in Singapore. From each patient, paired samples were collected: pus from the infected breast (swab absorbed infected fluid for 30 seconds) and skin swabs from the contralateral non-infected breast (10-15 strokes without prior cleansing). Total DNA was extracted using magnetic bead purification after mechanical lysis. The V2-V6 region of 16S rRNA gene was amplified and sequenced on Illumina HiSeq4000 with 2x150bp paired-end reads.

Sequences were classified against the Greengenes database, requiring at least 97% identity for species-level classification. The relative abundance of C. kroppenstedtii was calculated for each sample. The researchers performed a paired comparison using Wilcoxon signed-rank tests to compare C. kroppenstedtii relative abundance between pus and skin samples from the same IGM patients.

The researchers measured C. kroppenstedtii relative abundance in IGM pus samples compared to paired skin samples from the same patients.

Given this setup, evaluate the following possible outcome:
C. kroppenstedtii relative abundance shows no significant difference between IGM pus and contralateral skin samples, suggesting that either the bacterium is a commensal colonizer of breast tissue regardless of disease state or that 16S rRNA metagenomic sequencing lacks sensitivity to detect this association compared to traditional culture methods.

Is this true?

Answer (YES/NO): NO